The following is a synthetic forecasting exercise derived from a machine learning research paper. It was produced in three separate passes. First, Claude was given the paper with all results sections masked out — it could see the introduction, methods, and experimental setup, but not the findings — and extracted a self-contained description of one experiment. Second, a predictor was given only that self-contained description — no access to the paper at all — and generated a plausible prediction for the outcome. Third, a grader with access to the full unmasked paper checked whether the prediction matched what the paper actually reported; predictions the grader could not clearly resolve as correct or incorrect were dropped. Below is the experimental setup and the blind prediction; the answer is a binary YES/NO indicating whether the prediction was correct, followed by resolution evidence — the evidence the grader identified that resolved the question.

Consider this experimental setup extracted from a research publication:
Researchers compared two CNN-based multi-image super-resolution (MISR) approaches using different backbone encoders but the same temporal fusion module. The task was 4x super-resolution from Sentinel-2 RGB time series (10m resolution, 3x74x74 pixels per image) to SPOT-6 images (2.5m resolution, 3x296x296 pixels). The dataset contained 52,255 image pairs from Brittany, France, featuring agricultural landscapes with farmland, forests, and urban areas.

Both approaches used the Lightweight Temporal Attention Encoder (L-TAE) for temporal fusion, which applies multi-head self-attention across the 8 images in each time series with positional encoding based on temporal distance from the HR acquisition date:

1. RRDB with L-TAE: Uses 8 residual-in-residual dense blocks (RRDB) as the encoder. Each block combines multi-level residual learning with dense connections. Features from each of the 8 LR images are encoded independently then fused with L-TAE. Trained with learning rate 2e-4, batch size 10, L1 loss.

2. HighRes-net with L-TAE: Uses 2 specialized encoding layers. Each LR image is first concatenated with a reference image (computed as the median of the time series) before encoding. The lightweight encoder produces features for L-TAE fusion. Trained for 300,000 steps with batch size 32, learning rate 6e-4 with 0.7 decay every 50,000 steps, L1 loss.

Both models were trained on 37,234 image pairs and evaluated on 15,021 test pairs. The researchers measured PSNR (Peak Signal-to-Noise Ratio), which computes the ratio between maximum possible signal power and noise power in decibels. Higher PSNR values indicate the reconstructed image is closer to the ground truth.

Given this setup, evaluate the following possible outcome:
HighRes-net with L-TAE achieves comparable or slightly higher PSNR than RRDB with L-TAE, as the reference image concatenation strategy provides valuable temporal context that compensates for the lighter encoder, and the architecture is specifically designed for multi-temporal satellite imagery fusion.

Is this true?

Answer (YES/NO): YES